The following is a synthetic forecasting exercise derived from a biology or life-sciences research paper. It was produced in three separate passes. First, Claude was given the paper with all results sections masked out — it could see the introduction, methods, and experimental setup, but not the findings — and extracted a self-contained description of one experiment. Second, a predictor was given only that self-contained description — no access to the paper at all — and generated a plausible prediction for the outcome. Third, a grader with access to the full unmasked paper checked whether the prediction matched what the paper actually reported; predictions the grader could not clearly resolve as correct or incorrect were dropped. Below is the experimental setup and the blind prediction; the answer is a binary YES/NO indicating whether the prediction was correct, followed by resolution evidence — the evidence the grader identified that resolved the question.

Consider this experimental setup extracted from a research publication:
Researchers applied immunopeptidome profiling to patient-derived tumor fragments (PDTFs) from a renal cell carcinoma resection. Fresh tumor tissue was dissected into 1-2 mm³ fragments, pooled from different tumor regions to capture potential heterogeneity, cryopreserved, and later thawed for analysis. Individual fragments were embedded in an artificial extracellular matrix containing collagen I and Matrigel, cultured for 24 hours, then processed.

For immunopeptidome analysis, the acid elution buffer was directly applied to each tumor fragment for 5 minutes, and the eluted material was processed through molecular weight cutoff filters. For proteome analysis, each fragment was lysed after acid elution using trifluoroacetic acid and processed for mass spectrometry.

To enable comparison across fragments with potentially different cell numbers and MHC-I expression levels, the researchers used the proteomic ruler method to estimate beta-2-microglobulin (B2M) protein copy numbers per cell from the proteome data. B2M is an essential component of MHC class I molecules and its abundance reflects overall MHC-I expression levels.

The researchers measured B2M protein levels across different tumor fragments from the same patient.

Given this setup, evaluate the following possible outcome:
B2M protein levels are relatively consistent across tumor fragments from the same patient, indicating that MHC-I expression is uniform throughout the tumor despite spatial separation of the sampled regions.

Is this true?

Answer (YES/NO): NO